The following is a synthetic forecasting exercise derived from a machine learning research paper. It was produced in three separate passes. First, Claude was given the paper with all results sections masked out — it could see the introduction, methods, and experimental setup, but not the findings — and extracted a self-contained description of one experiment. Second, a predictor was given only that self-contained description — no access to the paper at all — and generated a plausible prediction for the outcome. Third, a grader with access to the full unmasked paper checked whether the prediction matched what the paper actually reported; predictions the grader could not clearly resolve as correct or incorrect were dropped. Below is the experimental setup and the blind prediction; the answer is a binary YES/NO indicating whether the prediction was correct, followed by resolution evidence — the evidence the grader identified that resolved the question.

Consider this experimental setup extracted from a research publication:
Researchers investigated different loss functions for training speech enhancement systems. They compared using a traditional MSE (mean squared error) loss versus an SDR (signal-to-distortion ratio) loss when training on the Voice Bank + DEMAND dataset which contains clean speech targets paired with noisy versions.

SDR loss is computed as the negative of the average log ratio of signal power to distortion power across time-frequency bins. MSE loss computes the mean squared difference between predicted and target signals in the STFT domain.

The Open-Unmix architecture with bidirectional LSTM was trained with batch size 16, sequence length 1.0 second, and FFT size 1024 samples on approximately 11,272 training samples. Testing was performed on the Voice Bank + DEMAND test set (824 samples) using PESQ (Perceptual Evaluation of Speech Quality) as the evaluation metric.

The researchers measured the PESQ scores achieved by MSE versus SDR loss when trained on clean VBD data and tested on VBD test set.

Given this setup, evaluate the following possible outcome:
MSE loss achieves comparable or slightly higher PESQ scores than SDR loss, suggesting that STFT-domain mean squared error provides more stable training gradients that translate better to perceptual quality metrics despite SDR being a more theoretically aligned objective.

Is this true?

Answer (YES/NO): NO